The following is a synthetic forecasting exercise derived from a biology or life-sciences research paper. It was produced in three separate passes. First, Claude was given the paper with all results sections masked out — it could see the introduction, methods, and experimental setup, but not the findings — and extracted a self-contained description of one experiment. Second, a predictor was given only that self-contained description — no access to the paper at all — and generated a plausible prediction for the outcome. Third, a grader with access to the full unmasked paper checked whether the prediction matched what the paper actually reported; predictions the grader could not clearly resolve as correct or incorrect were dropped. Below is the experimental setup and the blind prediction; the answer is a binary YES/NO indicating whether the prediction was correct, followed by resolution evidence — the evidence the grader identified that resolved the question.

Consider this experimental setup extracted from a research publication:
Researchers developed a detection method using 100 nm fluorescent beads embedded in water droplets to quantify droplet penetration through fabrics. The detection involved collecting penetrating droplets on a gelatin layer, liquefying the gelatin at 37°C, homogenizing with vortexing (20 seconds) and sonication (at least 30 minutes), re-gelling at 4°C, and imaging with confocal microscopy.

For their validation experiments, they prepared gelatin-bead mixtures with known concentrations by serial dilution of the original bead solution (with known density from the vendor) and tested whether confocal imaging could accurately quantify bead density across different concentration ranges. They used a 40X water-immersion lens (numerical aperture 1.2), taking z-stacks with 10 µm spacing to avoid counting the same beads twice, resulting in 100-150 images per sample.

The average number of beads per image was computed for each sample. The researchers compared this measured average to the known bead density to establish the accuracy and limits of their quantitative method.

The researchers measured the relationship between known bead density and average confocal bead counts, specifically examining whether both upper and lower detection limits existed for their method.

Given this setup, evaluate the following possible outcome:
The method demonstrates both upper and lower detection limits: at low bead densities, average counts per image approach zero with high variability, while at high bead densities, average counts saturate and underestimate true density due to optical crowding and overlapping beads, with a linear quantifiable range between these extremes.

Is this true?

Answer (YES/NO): NO